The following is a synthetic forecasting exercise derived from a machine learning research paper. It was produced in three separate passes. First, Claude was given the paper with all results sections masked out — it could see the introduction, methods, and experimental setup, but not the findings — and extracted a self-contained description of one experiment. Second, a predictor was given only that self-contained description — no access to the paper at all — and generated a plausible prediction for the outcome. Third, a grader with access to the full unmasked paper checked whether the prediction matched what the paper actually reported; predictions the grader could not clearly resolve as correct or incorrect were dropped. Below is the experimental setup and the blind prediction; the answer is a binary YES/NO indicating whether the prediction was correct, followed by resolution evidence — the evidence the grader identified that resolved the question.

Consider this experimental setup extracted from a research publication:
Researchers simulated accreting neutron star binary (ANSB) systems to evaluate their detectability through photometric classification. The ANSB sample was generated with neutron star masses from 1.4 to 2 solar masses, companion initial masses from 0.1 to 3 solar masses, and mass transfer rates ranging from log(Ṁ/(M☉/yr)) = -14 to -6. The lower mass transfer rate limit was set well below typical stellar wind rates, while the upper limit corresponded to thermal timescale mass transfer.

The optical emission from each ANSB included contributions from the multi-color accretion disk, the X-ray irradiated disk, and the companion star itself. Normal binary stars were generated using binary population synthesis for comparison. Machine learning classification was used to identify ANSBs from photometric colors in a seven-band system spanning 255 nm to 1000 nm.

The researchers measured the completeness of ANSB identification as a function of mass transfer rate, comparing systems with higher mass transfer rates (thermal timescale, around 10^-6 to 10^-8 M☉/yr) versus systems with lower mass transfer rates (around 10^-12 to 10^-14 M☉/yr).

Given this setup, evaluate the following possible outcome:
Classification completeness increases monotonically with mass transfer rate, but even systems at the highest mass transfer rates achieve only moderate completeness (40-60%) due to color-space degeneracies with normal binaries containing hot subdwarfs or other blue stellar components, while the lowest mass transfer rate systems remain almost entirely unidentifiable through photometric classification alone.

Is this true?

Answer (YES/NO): NO